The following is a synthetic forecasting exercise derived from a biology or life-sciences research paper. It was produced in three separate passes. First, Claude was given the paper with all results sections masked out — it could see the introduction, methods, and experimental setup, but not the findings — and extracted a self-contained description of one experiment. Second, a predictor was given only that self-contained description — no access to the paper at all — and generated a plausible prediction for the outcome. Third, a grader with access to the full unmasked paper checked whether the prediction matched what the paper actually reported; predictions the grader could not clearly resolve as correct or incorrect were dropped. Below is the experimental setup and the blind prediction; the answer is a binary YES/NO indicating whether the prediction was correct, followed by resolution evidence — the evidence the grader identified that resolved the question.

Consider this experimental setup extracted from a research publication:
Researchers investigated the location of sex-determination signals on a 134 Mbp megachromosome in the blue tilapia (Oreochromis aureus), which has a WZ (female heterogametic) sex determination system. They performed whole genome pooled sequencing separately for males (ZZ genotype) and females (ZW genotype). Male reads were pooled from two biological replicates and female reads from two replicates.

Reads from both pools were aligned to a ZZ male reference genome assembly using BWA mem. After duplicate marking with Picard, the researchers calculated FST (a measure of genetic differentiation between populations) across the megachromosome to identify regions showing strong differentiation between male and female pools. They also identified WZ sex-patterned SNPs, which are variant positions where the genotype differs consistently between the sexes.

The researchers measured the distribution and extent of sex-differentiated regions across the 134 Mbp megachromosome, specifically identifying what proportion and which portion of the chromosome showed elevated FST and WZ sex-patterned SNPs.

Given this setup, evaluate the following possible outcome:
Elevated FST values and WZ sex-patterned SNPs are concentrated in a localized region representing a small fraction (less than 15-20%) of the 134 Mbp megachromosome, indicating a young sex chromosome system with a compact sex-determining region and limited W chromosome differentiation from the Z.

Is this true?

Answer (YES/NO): NO